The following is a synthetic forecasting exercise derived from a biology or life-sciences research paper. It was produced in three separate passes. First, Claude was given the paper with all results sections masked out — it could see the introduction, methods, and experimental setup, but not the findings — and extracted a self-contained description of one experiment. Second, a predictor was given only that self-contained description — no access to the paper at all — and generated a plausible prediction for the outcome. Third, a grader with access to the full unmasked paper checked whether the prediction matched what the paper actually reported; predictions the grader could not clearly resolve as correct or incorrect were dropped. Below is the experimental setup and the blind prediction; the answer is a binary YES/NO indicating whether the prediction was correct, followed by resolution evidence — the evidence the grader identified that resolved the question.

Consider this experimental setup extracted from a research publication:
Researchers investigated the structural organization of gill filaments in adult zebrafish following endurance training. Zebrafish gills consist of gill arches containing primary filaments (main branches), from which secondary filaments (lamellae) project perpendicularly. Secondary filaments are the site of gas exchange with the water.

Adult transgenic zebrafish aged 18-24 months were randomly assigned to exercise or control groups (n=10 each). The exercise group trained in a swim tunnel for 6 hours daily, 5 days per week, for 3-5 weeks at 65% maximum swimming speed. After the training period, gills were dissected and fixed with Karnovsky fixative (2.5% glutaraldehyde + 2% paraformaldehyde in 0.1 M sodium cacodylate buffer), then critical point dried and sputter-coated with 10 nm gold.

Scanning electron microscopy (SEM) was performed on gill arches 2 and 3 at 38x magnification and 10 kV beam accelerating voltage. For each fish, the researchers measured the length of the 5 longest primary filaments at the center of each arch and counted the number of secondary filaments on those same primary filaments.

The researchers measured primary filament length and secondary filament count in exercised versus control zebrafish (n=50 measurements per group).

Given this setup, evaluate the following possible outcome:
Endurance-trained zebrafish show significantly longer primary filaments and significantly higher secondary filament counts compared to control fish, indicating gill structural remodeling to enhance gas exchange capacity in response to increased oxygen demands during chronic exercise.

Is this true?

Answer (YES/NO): YES